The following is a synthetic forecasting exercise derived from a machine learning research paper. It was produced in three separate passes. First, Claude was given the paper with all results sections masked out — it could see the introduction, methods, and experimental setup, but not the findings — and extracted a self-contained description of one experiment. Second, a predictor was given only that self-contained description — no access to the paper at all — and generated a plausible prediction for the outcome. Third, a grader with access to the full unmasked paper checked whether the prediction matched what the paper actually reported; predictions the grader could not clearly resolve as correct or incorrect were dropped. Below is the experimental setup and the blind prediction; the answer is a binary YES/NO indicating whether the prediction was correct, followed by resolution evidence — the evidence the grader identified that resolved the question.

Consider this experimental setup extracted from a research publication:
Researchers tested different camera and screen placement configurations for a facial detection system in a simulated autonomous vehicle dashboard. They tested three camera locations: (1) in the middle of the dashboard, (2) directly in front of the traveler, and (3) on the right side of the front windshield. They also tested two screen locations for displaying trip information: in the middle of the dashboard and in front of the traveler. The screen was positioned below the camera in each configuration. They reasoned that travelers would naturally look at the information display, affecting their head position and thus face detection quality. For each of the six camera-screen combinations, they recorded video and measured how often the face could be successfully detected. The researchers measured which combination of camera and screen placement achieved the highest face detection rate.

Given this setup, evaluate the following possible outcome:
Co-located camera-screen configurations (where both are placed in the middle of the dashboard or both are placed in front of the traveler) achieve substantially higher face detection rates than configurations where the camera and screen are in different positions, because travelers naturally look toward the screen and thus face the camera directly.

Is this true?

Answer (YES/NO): NO